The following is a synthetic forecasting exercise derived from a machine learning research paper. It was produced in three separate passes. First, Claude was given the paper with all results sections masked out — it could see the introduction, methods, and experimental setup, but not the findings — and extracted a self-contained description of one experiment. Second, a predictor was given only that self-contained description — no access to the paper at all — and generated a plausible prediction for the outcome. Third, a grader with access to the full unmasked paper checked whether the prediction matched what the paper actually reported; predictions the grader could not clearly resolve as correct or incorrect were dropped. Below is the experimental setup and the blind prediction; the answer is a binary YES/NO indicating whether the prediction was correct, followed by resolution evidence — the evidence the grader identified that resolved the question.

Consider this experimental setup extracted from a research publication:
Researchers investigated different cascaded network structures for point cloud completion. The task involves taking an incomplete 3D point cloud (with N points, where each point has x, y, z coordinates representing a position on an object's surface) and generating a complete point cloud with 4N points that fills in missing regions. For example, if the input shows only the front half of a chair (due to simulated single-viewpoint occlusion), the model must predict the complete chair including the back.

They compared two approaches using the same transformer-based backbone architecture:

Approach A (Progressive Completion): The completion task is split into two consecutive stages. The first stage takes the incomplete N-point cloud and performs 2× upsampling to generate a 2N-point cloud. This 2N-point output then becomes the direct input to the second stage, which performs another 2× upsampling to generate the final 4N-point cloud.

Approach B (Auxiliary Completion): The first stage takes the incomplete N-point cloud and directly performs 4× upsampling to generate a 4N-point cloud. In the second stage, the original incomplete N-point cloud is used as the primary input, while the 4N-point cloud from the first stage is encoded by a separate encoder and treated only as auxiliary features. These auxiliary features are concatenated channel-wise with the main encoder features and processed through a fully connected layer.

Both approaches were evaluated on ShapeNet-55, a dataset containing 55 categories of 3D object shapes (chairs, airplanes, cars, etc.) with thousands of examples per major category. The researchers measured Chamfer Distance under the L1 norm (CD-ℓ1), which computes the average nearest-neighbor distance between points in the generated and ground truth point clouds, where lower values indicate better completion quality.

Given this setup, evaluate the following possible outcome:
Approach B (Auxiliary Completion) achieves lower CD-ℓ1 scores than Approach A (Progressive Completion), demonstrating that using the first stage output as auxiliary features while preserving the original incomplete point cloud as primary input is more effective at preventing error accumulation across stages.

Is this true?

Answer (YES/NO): YES